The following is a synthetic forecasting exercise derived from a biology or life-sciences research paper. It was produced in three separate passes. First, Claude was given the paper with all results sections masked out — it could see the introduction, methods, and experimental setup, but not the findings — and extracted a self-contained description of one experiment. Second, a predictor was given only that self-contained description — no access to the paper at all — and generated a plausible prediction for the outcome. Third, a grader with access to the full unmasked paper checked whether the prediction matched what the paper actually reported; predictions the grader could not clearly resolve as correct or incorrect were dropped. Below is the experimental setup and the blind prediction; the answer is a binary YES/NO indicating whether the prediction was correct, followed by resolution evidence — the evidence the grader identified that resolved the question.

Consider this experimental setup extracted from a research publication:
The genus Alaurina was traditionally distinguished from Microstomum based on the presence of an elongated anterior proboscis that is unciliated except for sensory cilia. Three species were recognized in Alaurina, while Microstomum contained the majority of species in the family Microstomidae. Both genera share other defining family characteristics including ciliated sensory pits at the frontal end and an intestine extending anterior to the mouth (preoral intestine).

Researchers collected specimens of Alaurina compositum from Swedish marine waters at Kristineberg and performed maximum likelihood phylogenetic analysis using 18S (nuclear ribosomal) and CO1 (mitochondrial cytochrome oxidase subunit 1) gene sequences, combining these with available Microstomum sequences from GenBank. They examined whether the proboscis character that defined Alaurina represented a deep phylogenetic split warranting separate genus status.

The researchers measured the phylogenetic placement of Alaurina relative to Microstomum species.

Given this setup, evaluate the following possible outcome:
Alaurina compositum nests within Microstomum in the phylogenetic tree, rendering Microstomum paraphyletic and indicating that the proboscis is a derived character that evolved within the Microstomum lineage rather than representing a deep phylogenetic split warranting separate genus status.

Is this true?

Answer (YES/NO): YES